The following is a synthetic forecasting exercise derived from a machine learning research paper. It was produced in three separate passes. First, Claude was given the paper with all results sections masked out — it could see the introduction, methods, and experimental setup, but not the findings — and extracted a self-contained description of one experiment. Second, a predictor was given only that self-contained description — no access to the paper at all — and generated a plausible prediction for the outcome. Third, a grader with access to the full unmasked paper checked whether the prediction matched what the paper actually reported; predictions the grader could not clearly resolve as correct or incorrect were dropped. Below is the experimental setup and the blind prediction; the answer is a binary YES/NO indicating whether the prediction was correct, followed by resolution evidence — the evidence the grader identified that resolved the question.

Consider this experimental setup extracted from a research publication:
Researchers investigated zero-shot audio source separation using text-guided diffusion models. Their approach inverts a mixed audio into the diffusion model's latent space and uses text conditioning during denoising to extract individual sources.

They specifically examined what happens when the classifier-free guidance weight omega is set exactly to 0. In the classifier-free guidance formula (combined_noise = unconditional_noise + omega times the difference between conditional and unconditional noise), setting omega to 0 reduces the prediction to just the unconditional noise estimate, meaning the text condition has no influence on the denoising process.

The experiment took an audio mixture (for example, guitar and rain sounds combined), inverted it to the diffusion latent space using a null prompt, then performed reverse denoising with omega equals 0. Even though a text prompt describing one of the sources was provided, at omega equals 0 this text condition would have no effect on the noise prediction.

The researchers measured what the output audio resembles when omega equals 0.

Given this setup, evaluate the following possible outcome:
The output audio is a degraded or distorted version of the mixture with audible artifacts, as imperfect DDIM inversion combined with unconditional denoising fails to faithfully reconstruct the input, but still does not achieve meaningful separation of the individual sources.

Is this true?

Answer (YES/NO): NO